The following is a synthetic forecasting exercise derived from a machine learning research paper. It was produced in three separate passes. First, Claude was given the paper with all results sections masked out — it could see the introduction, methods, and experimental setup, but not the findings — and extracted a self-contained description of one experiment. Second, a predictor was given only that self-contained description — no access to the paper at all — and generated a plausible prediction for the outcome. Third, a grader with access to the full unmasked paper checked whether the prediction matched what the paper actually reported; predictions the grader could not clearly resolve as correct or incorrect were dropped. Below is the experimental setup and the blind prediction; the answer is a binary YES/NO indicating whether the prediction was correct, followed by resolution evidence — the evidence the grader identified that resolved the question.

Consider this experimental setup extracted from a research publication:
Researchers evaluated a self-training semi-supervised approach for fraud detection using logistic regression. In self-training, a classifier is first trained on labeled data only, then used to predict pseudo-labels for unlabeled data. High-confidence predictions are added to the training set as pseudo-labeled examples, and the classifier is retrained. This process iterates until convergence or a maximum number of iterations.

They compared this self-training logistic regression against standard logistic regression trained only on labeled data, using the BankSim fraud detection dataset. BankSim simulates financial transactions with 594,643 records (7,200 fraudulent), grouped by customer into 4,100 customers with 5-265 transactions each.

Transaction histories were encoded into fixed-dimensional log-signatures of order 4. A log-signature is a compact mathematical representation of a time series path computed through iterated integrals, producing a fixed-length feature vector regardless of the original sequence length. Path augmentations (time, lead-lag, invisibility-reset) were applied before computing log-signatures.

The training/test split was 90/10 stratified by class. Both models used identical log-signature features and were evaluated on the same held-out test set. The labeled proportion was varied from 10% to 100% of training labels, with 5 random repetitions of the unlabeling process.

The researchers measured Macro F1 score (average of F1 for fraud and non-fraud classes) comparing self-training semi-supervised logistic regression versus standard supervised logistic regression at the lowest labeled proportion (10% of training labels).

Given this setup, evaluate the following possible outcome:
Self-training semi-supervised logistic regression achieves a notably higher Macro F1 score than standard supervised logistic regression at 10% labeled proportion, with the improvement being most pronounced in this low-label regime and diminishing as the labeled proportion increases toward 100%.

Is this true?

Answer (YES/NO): NO